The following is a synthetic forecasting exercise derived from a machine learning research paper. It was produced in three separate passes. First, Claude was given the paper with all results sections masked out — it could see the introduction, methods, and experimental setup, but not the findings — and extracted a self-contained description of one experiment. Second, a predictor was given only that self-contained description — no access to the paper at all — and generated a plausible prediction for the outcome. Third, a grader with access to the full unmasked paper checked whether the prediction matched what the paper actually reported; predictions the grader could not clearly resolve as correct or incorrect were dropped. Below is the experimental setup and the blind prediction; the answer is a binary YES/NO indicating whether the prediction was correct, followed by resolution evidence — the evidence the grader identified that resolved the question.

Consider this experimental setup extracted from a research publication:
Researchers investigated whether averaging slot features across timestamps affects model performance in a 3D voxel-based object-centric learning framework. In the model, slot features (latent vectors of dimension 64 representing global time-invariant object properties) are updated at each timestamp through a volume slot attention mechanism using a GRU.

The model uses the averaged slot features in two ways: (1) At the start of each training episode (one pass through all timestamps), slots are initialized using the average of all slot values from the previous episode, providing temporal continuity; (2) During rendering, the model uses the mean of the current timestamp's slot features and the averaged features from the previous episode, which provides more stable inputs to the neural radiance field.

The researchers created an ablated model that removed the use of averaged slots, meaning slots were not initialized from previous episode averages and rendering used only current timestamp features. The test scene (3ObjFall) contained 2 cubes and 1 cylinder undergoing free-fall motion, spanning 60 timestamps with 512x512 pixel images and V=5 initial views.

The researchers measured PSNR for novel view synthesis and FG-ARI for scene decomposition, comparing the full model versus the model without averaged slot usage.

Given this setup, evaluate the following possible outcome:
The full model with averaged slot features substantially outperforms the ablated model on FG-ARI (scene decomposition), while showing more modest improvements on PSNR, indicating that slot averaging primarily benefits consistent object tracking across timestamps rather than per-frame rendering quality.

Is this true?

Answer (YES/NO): NO